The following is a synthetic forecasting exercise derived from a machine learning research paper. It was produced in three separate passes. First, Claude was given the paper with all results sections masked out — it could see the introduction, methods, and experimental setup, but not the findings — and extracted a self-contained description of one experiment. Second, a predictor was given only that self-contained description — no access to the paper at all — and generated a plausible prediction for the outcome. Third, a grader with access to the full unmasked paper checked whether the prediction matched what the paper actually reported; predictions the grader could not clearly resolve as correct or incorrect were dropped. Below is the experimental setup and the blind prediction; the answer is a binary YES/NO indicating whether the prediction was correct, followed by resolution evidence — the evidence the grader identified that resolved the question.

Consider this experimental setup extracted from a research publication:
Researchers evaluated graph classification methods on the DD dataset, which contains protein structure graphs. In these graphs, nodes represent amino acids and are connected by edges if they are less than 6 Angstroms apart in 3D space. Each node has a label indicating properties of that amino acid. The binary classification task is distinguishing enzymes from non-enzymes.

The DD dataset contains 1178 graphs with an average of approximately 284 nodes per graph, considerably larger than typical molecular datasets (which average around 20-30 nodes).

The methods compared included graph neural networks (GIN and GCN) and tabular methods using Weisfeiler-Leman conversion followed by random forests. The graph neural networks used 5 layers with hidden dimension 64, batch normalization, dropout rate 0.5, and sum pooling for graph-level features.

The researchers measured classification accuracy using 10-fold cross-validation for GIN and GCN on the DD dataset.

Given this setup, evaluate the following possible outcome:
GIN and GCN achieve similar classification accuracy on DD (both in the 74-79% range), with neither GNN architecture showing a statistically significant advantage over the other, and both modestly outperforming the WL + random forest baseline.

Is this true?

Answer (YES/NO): NO